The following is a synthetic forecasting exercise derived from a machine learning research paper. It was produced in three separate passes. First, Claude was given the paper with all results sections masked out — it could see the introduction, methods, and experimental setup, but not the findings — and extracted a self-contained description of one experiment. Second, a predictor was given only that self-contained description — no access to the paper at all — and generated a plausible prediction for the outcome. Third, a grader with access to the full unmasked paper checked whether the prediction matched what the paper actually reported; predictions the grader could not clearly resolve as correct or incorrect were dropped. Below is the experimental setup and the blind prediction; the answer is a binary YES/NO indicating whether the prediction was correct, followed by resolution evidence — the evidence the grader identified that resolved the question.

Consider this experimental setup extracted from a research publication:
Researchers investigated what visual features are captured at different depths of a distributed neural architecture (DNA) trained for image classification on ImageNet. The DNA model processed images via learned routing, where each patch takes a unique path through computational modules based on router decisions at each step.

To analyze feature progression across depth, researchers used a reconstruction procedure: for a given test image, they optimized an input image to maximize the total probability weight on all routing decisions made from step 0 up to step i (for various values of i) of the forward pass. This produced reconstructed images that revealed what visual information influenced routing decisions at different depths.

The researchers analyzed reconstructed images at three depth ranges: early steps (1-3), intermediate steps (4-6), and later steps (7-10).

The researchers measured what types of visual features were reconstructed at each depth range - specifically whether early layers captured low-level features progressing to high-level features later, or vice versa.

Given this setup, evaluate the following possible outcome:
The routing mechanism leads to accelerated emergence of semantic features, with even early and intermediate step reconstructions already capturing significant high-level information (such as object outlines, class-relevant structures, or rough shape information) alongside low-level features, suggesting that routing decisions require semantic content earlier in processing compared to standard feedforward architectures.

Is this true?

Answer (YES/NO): NO